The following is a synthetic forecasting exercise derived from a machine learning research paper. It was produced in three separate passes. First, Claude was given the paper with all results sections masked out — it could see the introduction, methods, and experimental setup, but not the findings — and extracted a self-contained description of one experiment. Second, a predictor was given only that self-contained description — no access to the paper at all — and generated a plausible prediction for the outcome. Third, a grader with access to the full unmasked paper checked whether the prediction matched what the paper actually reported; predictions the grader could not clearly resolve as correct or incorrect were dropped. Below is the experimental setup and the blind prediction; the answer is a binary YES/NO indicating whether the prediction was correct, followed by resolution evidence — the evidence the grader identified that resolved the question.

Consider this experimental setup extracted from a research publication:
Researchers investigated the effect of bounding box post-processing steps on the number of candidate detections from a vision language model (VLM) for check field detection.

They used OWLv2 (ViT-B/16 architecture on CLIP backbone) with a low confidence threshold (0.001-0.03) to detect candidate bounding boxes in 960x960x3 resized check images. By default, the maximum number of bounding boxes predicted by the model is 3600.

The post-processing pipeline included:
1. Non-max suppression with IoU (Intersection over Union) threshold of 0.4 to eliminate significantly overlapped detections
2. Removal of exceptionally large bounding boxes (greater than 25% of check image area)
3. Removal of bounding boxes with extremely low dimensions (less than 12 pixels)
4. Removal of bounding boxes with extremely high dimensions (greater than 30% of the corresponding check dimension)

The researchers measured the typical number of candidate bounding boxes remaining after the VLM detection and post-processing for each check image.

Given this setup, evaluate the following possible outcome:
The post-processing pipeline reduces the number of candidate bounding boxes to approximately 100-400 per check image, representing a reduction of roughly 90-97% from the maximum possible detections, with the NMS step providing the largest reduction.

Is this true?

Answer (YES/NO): NO